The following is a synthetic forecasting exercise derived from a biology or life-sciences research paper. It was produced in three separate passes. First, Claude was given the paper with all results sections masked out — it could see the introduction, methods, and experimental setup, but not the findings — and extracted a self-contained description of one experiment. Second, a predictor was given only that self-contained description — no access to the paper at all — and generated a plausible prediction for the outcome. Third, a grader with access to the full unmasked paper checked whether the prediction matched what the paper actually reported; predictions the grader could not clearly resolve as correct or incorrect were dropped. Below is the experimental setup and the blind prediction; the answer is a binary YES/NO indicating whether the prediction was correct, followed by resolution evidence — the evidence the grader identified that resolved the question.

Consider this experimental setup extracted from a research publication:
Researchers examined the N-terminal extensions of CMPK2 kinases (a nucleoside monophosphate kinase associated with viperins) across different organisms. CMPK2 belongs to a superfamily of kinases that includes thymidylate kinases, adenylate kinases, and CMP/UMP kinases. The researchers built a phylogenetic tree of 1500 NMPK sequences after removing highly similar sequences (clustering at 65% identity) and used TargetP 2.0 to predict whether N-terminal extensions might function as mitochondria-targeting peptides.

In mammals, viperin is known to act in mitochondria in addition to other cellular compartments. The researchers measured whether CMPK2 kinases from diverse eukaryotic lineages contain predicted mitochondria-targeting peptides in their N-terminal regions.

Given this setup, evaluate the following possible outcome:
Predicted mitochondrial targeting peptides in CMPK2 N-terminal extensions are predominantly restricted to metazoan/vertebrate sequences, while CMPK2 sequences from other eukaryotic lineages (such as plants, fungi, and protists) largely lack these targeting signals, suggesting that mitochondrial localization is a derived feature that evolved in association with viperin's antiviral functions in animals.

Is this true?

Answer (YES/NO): NO